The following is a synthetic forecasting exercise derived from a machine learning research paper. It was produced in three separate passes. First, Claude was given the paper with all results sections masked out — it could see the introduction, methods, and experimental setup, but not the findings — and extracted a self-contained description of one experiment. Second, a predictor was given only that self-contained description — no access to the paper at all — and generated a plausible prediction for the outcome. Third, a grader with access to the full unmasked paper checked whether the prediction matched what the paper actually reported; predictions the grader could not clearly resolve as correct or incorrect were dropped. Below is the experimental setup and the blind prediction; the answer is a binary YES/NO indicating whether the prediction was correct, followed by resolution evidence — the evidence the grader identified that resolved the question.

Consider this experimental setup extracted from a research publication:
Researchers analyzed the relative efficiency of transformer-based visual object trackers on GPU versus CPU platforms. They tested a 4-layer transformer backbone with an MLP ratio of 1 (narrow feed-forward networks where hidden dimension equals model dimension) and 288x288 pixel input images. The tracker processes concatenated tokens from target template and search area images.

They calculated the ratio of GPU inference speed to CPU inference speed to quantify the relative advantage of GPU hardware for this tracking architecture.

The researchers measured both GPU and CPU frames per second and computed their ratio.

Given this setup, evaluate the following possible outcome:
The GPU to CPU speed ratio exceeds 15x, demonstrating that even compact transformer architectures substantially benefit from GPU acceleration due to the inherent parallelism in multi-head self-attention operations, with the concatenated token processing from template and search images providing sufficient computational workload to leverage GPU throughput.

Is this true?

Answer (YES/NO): NO